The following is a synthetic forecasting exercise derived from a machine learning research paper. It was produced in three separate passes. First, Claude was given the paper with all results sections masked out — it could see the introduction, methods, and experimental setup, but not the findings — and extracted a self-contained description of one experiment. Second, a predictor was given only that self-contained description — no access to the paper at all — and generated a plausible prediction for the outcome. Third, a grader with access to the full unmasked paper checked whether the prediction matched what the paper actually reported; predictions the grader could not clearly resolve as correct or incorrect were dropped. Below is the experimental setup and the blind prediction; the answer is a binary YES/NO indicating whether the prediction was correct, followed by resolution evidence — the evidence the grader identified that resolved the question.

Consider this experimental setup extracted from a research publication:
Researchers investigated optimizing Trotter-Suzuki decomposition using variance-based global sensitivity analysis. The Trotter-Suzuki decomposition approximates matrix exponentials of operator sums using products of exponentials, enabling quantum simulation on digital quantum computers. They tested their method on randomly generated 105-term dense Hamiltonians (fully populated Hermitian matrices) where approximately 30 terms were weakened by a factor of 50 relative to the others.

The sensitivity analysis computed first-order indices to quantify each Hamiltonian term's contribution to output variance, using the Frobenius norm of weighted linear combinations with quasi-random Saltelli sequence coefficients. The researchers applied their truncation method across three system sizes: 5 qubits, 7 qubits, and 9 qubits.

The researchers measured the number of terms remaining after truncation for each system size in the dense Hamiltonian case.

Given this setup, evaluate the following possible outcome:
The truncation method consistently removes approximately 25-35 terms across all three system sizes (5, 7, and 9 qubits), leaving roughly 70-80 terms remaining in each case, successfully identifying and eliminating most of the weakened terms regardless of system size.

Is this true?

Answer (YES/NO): NO